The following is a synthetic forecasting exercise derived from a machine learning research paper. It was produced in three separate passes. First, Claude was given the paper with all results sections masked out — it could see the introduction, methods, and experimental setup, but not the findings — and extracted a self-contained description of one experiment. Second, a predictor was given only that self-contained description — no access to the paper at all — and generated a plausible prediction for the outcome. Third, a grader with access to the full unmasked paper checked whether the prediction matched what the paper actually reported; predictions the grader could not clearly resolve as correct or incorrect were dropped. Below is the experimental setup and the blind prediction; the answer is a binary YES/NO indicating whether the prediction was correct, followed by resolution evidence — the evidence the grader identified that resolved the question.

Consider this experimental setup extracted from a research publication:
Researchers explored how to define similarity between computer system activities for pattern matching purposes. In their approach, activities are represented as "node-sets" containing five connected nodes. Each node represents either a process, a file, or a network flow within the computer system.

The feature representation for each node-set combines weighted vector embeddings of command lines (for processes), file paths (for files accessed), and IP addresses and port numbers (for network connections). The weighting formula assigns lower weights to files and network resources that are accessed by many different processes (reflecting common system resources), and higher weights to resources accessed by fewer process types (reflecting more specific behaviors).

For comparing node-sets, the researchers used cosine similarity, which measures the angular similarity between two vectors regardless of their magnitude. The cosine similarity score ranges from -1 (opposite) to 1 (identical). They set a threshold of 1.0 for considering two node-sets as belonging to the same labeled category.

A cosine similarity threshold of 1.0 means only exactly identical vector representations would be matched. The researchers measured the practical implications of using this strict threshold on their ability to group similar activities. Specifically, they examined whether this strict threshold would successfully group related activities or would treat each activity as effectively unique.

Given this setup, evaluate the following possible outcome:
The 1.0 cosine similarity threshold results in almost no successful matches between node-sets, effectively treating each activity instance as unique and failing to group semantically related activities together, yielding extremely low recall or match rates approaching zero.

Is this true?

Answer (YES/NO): NO